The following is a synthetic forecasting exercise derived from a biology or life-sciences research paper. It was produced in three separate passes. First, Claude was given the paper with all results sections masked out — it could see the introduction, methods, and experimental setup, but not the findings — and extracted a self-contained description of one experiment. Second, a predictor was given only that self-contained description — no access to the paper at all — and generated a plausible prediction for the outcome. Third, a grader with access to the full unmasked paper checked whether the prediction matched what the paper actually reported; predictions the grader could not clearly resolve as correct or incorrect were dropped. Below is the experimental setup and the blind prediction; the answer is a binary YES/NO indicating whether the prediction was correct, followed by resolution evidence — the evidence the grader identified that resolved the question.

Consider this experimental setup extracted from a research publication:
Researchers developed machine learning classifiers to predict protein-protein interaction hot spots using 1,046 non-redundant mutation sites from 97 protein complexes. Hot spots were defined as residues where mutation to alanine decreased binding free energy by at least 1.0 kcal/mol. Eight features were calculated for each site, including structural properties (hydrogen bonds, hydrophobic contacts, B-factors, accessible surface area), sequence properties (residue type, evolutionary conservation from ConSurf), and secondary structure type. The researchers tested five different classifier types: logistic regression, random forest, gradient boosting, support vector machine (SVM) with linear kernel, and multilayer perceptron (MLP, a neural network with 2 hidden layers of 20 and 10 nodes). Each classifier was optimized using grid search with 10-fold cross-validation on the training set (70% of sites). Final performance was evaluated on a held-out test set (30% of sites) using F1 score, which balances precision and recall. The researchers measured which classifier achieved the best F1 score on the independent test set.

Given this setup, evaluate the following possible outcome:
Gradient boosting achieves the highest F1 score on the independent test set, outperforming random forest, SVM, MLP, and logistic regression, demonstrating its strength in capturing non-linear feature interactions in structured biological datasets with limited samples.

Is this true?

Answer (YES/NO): NO